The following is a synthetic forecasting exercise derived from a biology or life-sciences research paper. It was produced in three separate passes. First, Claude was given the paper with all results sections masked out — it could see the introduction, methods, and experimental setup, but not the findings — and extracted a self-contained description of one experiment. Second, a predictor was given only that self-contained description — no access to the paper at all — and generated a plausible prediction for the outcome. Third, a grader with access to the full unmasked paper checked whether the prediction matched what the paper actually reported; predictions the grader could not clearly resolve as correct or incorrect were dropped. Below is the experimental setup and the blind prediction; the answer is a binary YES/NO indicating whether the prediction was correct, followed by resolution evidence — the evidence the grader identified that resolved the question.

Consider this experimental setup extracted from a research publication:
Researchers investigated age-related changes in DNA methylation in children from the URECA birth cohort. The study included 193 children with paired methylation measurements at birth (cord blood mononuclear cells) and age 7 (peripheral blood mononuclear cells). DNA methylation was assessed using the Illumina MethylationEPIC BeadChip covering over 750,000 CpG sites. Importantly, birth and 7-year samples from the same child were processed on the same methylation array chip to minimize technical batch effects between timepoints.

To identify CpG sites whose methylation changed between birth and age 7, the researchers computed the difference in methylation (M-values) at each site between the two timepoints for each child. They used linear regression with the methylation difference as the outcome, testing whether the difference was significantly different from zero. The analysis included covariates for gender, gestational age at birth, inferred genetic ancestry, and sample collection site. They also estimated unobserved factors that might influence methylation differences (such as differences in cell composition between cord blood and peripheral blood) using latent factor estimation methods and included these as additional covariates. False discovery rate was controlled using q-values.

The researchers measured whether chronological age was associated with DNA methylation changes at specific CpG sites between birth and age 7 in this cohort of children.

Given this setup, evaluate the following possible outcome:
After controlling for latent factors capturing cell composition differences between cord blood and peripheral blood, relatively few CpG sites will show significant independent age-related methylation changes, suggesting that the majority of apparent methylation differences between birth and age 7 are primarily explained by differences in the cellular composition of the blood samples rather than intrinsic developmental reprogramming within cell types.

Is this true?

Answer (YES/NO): NO